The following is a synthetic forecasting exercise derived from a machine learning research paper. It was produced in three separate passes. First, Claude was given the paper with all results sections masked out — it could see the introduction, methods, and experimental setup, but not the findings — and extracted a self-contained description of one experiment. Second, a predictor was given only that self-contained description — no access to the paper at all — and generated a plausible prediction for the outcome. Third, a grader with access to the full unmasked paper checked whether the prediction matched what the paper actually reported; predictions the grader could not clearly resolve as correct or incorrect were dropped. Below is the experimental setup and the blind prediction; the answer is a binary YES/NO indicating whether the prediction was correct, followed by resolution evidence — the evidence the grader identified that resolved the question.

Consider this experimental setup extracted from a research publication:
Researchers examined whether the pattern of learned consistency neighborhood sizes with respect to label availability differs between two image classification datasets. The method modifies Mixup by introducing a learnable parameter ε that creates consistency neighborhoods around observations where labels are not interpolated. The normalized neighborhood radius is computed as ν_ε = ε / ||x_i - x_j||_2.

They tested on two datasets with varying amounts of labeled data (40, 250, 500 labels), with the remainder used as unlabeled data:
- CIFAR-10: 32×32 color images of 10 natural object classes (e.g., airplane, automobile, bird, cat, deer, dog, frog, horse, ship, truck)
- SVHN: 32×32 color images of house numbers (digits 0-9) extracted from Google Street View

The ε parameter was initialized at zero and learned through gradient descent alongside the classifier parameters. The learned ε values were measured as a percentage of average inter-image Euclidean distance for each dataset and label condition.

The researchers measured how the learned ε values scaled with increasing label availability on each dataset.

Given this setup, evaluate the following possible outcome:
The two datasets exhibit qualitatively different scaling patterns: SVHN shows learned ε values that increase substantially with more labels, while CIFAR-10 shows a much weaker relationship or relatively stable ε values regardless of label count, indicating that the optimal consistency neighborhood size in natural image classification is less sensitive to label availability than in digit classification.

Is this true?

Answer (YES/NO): NO